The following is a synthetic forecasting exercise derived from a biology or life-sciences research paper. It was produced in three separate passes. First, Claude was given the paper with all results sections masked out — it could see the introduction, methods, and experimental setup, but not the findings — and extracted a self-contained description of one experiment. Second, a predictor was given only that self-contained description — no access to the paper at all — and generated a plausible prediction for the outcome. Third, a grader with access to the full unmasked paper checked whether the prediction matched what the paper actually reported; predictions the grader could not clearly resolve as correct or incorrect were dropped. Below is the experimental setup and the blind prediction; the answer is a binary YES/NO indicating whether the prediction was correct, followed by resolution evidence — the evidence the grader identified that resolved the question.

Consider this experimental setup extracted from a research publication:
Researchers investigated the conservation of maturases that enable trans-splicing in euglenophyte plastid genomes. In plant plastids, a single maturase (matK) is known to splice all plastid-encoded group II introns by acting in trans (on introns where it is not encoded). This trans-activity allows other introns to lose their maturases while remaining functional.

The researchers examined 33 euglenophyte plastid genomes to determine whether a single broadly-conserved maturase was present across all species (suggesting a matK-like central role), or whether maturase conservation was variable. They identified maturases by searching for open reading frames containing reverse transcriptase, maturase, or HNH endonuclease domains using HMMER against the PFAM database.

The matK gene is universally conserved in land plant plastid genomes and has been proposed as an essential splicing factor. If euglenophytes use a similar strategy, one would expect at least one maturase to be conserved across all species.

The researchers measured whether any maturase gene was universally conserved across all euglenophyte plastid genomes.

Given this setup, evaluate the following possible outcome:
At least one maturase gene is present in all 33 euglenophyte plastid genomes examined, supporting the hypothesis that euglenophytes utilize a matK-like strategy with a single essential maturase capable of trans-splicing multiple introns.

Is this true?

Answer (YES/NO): NO